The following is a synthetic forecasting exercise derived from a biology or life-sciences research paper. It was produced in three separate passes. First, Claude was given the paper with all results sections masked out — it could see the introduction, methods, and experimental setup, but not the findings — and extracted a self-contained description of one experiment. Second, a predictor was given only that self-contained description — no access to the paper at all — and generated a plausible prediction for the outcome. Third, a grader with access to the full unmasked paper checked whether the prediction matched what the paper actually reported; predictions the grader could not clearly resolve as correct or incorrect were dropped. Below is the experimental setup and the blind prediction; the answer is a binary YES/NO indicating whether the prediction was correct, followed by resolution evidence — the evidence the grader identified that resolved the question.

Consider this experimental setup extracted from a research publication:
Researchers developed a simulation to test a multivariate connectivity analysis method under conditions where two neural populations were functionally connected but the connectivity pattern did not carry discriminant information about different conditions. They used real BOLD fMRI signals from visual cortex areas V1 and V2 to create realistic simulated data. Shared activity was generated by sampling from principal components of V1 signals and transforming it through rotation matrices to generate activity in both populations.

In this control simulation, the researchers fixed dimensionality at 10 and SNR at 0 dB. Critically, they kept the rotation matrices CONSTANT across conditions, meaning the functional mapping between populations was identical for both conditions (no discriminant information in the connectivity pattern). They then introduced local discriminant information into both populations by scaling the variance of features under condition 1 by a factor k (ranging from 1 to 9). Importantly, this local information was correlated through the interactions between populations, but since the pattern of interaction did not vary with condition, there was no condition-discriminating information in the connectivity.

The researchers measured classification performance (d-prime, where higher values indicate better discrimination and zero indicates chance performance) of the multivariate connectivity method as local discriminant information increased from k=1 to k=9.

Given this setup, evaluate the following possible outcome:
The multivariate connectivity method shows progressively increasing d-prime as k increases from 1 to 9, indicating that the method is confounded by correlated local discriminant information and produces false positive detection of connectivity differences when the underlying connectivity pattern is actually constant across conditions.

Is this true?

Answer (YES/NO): NO